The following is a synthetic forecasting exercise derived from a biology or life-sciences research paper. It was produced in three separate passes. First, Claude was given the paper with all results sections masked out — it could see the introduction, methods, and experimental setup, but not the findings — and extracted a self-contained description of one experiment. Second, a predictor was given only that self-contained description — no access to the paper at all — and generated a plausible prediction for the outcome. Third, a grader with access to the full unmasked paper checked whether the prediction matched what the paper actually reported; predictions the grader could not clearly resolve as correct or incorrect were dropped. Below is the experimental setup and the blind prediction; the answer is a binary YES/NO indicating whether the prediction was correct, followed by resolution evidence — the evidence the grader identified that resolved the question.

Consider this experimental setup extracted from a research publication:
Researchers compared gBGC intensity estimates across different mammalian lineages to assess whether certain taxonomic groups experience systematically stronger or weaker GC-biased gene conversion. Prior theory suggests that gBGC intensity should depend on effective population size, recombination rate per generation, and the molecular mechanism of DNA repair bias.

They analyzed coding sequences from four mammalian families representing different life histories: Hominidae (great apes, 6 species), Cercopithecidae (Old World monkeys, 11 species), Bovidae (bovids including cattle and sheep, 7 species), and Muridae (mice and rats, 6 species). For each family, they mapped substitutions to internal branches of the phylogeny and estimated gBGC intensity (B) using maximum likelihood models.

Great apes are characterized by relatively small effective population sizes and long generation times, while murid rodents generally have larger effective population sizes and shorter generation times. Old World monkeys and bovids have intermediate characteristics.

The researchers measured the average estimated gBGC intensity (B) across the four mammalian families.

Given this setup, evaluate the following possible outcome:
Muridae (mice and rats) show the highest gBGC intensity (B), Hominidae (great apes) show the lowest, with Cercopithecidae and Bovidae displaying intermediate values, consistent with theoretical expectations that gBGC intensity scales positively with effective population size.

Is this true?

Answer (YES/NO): YES